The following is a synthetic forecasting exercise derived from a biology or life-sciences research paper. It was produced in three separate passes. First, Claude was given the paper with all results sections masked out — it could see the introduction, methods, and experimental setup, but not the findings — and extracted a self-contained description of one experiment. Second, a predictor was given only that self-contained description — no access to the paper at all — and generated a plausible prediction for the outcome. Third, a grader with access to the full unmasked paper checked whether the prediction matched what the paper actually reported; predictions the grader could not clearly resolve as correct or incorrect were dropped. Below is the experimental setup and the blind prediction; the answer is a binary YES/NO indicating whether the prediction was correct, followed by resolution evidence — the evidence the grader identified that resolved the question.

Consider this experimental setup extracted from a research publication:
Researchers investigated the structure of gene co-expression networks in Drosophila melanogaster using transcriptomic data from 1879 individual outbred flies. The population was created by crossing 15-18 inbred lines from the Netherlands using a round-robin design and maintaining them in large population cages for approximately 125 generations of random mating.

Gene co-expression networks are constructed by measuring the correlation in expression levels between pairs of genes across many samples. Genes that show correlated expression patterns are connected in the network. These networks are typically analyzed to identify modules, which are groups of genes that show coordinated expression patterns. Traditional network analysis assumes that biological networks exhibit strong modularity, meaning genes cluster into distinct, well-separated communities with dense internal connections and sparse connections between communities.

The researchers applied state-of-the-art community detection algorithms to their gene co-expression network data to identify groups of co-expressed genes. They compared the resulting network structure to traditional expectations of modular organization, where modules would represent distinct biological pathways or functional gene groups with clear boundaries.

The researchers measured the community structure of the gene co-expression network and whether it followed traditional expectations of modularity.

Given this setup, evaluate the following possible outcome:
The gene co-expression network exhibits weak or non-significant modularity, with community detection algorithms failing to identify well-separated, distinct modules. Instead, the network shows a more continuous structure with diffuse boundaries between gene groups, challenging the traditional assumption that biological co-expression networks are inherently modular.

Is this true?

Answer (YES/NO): NO